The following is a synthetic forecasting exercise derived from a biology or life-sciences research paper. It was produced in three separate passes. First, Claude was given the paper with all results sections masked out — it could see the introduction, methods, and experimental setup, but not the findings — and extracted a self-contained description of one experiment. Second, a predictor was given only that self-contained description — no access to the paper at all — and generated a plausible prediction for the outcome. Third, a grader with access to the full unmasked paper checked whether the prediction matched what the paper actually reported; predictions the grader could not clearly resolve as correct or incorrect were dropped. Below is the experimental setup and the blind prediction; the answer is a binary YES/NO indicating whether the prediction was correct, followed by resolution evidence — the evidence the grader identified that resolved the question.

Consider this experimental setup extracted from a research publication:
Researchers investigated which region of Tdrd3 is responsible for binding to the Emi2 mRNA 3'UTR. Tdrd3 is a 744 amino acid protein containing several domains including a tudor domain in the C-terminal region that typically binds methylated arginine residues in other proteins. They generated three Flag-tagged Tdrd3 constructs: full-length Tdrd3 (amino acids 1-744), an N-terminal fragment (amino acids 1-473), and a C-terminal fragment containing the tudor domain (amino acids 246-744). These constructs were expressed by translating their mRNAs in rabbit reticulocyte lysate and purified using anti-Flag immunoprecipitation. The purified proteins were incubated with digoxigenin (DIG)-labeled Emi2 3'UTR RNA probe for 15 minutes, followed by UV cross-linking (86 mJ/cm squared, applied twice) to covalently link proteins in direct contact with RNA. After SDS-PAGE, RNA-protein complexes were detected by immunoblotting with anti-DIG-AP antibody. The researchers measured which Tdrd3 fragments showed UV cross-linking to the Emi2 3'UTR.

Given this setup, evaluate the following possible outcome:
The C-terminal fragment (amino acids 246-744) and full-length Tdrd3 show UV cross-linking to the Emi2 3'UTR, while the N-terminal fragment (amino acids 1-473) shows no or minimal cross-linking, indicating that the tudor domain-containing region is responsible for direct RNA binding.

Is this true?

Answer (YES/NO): NO